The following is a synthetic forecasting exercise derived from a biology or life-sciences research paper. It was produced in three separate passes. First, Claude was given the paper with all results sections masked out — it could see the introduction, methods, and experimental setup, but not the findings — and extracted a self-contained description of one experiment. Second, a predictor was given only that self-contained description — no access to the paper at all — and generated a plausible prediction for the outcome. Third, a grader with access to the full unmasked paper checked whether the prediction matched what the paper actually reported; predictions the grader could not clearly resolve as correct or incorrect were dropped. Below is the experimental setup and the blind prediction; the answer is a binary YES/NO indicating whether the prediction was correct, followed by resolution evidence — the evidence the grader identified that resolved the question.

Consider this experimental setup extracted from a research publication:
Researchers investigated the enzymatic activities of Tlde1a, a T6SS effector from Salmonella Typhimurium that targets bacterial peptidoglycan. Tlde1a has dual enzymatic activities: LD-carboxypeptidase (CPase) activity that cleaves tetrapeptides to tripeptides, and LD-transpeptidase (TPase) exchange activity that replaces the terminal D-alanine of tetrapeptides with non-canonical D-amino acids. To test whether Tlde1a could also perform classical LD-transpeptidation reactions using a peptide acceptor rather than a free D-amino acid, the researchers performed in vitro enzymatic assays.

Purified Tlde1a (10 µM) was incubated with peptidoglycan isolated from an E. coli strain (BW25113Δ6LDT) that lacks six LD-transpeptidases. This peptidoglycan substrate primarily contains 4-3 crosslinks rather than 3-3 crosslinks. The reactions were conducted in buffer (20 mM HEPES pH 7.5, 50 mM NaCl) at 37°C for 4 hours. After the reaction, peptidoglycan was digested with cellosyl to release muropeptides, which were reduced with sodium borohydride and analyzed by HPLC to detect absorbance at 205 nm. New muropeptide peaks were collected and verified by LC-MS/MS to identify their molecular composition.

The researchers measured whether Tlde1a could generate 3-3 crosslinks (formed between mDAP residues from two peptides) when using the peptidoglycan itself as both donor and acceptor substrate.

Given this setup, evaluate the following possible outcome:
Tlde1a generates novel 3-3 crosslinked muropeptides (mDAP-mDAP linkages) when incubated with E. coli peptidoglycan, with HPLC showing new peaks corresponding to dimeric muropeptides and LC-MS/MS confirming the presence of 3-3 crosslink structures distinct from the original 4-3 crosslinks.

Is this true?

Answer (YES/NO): YES